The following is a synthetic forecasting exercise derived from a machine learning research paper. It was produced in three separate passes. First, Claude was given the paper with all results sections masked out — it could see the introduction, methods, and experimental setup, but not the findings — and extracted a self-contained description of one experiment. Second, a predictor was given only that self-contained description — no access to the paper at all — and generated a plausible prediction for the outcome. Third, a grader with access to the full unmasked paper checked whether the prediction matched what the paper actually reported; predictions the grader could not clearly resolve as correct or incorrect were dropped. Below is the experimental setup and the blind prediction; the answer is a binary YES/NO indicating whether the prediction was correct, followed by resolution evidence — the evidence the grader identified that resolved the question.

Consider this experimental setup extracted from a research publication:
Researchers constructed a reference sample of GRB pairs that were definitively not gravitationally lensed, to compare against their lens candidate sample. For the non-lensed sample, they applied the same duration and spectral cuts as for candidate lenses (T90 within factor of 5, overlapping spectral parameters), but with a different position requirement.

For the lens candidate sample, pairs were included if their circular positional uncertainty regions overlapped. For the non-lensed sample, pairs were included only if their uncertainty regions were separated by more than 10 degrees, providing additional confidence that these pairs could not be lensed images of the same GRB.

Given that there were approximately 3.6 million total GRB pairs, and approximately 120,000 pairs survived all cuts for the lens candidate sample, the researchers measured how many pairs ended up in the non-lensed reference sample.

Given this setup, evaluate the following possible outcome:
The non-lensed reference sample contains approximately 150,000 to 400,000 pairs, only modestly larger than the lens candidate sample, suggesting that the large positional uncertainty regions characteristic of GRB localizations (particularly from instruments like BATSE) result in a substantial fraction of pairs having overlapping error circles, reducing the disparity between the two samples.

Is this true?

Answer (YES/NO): NO